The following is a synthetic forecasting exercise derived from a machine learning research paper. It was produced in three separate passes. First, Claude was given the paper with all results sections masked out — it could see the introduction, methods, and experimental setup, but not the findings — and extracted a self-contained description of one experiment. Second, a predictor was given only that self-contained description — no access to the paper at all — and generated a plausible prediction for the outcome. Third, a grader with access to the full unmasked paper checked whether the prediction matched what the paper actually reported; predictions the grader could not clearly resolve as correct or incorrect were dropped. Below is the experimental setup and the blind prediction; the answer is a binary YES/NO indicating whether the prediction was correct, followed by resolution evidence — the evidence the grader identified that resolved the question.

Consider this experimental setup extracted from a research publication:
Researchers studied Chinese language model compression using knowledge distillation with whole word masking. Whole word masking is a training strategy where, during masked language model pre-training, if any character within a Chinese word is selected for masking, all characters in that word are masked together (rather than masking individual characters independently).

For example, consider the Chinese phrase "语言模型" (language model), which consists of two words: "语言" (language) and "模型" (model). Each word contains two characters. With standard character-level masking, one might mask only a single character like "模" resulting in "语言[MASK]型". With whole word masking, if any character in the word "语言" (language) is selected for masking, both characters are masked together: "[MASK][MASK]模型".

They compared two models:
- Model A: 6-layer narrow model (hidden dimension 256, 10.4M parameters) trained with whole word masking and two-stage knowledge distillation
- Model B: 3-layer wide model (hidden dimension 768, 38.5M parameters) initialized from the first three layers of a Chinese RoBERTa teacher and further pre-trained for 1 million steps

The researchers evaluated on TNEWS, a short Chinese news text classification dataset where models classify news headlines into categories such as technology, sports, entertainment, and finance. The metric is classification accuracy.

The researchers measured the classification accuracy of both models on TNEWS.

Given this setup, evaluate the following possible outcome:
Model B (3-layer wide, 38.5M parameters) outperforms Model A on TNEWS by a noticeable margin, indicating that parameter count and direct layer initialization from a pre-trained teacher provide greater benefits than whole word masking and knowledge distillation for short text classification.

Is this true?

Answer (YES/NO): NO